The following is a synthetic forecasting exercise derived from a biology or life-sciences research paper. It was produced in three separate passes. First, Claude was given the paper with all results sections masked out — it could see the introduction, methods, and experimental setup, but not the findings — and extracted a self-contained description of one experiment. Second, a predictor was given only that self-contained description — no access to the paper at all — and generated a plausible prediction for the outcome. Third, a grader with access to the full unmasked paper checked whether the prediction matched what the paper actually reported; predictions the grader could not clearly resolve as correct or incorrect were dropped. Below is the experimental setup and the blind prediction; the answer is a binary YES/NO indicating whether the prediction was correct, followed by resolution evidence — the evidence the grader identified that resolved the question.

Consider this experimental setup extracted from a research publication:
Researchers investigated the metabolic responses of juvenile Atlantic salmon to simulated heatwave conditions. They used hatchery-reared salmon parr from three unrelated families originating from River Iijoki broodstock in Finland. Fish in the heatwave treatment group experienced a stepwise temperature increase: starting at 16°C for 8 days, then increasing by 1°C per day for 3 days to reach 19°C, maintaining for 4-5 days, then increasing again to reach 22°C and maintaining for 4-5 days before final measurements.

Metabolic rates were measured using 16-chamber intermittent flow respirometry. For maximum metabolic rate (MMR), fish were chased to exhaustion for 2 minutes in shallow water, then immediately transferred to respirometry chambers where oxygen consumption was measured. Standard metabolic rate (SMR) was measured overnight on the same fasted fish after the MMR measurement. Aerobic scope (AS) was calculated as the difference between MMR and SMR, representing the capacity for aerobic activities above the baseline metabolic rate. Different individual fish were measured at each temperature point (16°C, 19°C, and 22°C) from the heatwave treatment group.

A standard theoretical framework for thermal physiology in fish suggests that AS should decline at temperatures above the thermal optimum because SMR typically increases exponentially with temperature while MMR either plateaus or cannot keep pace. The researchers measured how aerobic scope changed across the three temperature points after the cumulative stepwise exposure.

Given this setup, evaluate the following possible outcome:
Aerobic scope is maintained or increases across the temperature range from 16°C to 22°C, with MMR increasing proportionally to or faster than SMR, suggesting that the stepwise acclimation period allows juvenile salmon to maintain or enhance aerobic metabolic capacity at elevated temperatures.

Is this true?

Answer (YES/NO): NO